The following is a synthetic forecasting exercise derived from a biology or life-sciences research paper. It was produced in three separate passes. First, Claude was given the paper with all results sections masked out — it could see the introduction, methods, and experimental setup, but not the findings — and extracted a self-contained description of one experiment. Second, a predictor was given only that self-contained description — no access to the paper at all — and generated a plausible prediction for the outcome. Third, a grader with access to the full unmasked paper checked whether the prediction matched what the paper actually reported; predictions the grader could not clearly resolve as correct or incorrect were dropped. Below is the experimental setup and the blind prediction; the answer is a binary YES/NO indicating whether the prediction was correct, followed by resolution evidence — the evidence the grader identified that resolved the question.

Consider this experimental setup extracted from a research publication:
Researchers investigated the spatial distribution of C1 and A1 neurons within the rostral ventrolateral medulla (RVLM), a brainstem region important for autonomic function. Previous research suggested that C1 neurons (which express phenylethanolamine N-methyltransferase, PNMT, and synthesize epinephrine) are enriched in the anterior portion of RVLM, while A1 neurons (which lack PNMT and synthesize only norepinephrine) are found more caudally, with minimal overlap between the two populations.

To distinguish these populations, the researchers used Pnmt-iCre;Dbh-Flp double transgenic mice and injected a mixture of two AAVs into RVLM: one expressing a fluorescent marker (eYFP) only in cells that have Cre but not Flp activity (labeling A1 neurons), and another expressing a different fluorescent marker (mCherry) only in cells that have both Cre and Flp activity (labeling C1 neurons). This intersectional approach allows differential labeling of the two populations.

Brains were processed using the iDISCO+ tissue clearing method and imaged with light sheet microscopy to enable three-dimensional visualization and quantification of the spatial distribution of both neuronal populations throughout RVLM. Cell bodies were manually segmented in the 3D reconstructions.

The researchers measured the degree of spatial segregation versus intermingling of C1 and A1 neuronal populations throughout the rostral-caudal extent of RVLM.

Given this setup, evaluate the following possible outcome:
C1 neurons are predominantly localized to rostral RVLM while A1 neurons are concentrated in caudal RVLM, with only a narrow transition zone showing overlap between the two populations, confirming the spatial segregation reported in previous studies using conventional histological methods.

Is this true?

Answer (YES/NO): NO